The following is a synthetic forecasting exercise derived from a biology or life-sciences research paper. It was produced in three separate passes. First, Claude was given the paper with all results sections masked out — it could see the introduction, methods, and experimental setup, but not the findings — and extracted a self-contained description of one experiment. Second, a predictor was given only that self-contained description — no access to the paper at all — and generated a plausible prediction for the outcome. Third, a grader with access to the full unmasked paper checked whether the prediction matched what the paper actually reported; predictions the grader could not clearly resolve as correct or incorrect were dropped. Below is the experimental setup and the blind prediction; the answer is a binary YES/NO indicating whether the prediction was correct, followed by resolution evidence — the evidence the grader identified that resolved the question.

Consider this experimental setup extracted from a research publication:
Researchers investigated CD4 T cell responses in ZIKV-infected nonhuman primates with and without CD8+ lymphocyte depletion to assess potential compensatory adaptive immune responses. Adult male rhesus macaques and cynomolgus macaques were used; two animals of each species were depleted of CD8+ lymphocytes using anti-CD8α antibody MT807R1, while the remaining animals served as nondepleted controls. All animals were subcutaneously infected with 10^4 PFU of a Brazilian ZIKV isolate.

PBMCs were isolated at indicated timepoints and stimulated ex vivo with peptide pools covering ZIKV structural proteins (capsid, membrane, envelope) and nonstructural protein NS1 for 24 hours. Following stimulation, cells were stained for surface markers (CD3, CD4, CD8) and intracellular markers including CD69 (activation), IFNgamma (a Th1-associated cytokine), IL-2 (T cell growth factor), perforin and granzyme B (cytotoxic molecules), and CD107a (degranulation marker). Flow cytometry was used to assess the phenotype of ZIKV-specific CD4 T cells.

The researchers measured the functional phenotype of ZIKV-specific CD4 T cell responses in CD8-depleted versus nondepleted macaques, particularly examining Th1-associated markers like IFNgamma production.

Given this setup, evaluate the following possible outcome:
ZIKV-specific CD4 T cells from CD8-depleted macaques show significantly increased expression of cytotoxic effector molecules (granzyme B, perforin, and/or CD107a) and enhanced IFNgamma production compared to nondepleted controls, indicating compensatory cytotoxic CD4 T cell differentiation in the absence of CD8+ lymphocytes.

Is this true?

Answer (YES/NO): NO